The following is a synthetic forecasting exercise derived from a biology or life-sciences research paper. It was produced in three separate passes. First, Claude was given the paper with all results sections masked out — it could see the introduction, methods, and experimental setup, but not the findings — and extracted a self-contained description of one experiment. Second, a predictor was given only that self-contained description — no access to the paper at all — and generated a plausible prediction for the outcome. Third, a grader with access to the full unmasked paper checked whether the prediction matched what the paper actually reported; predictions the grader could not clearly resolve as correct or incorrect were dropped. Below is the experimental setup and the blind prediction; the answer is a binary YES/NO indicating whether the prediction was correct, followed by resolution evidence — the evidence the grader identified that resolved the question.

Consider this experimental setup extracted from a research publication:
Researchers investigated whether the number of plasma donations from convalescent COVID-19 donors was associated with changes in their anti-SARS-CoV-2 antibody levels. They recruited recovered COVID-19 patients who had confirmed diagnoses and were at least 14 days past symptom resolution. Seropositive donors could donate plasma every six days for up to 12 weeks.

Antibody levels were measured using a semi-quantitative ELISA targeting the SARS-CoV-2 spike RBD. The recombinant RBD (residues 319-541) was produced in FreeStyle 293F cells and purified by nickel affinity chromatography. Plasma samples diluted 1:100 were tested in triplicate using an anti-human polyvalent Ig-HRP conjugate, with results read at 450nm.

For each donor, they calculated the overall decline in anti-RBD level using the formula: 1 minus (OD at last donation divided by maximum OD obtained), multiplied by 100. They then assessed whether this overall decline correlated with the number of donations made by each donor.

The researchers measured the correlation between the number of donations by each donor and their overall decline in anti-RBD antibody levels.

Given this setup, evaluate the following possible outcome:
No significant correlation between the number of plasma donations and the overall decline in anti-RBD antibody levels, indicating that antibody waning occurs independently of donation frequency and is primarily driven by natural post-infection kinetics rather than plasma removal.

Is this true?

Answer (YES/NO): YES